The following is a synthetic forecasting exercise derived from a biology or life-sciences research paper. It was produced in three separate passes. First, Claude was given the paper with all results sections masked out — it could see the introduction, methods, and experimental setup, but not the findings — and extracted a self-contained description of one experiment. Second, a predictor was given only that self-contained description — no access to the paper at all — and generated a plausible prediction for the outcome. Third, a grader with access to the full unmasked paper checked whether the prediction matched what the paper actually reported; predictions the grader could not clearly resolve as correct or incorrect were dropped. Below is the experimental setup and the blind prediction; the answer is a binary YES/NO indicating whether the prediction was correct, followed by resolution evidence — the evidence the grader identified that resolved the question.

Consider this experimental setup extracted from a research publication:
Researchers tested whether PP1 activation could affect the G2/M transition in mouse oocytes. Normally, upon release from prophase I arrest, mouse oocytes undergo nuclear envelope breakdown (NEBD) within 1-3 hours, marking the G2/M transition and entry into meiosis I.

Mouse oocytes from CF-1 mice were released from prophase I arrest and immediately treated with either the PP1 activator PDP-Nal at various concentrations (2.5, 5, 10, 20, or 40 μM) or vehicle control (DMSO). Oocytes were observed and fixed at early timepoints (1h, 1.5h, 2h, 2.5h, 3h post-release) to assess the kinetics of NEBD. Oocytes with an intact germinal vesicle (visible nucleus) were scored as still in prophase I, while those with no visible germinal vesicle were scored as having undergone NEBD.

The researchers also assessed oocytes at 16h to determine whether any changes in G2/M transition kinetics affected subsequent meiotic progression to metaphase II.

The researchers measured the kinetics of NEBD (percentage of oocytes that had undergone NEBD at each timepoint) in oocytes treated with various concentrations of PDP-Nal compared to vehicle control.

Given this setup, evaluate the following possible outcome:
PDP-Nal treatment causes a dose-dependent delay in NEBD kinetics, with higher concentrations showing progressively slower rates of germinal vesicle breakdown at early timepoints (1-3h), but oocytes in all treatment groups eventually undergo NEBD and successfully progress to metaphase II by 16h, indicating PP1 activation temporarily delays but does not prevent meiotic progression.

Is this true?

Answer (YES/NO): NO